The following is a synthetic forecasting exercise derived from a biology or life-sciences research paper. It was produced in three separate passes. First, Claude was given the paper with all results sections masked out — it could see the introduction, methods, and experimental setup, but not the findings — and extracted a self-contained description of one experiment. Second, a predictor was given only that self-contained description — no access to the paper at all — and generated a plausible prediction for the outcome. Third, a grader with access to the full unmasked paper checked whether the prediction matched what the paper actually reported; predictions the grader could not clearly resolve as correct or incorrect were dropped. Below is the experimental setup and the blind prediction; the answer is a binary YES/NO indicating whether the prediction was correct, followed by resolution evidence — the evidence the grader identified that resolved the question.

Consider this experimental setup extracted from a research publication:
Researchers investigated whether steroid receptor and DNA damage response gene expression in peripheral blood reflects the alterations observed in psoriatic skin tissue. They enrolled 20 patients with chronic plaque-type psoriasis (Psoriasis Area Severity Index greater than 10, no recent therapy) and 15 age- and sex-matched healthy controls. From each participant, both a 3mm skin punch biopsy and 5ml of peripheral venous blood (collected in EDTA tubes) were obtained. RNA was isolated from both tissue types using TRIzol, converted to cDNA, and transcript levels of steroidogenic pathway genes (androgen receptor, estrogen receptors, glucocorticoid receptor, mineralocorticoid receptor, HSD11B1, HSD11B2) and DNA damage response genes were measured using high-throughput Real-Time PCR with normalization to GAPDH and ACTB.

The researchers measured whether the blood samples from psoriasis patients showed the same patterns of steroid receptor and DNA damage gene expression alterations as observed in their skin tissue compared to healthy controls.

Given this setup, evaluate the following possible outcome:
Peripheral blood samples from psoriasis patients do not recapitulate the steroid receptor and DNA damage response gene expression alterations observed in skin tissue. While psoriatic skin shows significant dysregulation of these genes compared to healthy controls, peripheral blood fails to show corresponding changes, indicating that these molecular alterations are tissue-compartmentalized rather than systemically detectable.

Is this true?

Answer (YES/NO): YES